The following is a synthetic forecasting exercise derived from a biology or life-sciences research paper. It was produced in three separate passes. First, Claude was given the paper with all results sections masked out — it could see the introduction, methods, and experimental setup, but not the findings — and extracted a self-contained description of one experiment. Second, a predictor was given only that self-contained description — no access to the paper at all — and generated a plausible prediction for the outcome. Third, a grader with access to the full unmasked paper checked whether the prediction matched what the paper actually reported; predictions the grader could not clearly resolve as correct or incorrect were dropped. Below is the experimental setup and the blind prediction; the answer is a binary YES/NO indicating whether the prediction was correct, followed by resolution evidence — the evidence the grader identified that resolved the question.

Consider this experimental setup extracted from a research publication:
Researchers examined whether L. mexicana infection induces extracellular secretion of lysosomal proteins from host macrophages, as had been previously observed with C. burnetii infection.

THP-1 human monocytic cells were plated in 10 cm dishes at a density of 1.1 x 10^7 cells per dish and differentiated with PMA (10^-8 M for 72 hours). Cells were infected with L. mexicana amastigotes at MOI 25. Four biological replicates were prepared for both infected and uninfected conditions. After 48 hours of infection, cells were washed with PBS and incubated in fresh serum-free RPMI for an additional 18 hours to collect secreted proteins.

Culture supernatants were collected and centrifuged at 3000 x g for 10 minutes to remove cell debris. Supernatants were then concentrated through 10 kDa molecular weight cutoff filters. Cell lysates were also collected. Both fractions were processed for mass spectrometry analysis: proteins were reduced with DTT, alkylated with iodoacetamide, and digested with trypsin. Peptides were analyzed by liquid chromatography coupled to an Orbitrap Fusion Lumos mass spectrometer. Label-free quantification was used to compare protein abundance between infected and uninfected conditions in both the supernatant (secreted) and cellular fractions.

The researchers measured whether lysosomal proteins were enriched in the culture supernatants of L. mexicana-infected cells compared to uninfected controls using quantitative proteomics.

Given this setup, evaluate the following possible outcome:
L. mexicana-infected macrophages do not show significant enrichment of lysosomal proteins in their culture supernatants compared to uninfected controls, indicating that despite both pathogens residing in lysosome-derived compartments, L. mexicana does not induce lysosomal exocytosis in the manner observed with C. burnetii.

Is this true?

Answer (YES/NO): YES